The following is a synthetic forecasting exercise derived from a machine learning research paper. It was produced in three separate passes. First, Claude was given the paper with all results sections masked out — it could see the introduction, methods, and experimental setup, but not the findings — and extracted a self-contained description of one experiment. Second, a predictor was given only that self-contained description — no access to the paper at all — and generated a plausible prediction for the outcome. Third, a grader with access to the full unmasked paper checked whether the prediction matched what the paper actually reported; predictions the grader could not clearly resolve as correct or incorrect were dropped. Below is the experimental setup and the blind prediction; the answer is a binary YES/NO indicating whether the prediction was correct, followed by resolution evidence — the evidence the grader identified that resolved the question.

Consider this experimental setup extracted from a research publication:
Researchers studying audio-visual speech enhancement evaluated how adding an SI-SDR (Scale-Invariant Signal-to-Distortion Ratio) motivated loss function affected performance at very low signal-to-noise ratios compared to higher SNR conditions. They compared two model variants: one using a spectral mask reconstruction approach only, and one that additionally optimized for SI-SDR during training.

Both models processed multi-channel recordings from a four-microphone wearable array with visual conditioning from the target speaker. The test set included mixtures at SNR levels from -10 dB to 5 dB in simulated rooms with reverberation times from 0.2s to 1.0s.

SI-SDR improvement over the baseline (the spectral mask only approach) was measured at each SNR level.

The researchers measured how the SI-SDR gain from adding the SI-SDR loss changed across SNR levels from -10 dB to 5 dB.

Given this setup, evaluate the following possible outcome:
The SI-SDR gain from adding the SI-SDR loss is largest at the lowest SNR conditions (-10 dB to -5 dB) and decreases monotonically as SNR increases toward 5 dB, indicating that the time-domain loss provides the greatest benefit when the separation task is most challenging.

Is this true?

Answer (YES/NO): NO